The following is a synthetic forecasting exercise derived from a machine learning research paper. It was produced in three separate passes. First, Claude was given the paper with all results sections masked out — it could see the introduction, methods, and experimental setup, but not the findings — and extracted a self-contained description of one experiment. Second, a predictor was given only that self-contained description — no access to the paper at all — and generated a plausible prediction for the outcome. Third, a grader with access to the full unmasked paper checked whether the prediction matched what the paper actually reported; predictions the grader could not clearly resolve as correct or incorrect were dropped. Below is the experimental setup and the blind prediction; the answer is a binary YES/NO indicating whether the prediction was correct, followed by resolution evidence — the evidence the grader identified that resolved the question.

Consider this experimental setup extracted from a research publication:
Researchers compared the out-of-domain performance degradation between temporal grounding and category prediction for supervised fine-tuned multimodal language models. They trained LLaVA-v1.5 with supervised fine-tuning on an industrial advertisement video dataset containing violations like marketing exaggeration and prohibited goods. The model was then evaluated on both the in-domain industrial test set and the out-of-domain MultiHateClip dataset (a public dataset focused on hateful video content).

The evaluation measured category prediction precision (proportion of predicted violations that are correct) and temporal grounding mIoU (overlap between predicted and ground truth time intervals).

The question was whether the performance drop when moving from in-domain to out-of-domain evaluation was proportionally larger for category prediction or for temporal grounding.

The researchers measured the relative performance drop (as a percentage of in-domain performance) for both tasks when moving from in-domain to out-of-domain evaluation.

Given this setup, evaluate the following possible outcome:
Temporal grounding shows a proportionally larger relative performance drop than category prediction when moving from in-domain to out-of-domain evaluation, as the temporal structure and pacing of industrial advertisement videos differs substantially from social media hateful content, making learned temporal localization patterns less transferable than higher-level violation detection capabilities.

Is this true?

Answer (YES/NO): NO